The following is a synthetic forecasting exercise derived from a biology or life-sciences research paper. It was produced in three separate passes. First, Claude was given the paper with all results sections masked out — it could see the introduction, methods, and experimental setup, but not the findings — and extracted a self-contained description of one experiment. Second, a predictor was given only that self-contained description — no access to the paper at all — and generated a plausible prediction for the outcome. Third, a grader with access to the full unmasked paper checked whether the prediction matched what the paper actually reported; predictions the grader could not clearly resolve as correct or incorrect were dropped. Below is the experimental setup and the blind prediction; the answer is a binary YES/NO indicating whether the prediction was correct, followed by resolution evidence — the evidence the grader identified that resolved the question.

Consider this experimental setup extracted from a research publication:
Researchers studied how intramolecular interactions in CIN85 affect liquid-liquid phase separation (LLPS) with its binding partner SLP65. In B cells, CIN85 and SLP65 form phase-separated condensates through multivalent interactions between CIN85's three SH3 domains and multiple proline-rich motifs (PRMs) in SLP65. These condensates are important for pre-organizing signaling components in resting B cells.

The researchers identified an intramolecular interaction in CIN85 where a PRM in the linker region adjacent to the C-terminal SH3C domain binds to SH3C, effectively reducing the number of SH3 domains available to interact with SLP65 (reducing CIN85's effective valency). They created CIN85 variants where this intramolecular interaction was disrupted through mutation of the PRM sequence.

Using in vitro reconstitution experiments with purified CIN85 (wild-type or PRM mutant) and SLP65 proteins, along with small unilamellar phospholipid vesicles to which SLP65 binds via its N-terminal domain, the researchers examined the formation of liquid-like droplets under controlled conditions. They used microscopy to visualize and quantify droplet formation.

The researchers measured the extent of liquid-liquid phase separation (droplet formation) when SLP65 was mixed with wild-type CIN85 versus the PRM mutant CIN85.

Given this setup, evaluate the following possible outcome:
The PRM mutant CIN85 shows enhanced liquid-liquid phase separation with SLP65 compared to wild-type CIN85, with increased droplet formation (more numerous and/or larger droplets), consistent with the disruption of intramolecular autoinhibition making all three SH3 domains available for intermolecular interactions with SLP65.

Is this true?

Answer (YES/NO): YES